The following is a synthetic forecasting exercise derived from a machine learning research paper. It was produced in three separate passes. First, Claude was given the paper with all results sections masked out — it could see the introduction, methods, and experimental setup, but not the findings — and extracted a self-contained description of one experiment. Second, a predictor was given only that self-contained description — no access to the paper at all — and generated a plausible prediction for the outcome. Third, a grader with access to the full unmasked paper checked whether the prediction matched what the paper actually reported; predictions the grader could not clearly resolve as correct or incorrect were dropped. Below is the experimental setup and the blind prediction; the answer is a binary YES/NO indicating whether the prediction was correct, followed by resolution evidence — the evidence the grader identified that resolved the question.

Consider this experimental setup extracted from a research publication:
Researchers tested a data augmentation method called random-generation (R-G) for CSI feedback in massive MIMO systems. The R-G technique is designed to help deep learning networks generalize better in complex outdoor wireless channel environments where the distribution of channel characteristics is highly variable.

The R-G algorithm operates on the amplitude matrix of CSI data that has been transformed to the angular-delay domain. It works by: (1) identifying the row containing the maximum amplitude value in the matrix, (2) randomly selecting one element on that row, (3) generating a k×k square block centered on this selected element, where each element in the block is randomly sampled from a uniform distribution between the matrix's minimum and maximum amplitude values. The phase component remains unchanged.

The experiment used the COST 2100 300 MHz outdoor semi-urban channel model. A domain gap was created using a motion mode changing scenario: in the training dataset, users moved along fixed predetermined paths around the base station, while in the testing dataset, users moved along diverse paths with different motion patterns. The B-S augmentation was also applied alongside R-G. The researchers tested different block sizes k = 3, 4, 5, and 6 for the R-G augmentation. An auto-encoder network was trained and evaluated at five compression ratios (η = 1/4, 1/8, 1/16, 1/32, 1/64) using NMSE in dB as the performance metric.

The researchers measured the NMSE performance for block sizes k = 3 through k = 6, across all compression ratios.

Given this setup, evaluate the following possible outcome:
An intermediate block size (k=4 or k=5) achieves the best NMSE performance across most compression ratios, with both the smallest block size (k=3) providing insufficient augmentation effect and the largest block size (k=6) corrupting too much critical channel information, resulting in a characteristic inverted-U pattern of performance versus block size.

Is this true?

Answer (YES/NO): YES